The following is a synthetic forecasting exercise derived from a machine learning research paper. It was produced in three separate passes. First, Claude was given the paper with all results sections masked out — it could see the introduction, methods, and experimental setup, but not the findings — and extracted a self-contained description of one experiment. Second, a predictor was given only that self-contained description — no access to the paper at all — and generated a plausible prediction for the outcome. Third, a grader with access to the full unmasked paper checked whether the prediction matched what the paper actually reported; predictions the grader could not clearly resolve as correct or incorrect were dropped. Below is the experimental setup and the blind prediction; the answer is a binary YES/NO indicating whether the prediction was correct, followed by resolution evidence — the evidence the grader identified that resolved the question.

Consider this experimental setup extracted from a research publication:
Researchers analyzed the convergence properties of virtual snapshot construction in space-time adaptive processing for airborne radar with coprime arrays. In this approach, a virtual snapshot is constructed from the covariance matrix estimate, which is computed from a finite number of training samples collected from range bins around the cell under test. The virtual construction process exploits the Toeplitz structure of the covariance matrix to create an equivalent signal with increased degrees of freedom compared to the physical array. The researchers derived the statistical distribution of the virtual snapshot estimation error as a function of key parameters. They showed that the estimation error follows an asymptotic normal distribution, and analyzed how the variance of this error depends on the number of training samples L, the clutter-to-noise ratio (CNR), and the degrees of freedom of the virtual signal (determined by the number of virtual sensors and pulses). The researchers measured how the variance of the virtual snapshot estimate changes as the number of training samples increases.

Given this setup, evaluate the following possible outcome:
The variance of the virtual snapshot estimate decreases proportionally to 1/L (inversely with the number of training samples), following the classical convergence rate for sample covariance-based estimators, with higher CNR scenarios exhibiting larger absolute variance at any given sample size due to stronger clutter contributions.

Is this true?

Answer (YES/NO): YES